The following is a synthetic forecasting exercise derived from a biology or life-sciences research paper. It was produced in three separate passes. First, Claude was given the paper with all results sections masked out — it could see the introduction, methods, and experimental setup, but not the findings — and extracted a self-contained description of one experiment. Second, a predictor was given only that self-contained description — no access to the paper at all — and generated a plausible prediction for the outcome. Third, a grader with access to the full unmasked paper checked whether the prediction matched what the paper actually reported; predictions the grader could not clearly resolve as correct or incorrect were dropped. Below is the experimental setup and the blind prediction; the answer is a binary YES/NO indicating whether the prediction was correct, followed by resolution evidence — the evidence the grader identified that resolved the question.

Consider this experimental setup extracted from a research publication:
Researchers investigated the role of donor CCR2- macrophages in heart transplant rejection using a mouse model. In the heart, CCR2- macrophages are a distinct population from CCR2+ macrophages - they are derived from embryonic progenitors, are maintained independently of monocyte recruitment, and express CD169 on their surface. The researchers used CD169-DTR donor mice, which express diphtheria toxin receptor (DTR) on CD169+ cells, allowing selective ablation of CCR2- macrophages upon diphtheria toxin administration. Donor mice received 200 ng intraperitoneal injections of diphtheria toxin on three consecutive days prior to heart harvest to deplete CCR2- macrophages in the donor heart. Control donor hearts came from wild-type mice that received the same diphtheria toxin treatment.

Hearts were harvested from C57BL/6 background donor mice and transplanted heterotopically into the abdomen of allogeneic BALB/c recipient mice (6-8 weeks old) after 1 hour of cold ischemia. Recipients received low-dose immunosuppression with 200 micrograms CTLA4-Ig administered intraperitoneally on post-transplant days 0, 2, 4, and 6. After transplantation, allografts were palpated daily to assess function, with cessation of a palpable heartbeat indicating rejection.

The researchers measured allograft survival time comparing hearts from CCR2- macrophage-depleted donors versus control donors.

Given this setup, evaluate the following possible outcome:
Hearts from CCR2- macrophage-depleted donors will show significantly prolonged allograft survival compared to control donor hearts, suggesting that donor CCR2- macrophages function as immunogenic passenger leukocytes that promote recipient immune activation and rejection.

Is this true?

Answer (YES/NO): NO